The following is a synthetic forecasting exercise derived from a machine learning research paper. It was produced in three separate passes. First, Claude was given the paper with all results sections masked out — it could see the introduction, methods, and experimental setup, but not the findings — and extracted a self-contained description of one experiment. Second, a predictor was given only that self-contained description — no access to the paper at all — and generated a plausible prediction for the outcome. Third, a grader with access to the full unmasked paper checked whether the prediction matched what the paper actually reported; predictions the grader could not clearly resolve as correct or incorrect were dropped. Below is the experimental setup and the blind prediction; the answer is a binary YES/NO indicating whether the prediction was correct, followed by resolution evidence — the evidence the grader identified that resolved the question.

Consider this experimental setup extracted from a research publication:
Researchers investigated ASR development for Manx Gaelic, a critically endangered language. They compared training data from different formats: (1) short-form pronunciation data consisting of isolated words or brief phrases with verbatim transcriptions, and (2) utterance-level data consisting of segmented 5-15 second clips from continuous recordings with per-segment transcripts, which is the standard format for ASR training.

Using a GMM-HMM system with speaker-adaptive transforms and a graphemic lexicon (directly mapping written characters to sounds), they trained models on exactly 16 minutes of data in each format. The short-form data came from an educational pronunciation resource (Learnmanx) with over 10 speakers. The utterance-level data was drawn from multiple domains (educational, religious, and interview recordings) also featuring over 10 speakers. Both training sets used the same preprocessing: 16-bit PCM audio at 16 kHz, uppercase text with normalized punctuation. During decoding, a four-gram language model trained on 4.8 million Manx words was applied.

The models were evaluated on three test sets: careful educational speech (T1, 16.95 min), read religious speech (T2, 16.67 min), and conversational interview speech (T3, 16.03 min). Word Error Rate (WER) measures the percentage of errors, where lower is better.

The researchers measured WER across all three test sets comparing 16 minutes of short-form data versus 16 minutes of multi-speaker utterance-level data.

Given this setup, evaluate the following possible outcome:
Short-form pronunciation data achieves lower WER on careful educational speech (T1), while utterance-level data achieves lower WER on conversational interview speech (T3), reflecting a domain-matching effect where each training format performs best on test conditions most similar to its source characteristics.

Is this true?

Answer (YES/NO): NO